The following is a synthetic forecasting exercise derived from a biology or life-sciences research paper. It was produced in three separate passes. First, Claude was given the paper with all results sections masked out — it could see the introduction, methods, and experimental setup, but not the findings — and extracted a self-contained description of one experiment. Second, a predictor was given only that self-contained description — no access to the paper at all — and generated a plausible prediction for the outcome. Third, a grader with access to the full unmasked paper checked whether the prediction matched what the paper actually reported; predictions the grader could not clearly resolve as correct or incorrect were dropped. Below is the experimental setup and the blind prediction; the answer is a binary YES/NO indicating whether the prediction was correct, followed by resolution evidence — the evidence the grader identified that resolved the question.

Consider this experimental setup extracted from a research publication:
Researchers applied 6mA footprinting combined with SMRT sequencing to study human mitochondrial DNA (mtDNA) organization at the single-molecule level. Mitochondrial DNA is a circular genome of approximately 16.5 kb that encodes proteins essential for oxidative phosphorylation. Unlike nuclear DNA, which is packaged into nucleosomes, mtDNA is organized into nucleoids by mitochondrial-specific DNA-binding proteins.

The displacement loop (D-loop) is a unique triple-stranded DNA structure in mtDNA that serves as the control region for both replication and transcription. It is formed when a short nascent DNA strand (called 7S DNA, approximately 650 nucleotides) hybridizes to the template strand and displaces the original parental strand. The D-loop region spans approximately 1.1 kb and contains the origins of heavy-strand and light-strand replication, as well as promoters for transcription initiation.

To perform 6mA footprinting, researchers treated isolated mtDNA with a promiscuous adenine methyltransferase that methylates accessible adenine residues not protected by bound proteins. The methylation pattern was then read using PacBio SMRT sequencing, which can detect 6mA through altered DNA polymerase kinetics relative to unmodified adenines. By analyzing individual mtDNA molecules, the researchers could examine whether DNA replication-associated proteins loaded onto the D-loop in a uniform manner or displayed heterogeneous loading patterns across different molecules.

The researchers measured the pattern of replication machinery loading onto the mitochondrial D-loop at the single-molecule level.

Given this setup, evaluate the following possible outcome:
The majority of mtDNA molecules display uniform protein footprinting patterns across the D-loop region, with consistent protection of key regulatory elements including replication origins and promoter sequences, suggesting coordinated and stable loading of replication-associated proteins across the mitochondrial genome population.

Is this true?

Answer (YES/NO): YES